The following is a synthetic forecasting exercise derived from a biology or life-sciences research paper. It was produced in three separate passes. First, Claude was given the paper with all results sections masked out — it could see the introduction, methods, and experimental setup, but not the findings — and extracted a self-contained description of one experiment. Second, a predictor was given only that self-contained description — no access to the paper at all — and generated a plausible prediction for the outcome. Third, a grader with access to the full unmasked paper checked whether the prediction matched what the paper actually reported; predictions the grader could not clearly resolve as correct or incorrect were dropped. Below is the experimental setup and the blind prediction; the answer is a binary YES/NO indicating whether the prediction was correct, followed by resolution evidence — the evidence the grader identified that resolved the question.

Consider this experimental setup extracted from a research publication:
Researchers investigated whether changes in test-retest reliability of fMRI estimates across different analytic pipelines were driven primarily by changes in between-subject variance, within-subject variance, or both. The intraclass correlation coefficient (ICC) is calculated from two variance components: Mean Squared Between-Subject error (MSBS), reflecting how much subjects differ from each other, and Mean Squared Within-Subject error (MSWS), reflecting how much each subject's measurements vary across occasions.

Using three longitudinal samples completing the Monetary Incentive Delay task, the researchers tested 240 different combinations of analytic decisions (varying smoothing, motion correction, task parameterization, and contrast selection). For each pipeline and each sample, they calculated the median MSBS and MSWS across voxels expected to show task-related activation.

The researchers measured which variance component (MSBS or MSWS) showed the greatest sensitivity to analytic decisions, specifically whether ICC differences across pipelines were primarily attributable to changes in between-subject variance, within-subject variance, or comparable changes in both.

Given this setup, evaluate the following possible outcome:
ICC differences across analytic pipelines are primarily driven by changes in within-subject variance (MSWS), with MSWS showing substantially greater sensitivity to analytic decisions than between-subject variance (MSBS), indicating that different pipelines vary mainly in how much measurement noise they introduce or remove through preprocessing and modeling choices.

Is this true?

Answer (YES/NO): NO